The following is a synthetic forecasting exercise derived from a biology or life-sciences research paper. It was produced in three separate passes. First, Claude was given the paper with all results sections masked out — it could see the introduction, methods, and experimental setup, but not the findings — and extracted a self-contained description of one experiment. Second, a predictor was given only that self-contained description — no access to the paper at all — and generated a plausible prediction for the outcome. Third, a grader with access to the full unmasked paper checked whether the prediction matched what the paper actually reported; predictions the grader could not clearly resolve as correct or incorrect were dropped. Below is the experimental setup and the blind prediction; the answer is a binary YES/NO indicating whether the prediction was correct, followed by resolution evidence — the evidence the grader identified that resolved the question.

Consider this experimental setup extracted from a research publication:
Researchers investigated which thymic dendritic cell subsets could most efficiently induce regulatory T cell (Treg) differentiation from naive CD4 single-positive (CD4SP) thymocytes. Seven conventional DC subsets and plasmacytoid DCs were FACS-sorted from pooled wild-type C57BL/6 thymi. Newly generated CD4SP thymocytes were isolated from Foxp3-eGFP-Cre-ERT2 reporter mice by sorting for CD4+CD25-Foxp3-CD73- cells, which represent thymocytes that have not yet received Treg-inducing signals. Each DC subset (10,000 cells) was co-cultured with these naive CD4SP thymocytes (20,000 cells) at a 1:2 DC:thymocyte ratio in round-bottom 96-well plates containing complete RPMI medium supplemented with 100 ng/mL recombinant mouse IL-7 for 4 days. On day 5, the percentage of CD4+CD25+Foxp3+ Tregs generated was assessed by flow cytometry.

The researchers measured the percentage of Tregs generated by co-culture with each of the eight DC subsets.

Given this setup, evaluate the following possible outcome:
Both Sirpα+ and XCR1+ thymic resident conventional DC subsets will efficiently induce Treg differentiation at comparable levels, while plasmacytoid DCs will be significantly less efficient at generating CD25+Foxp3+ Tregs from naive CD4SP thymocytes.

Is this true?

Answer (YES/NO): NO